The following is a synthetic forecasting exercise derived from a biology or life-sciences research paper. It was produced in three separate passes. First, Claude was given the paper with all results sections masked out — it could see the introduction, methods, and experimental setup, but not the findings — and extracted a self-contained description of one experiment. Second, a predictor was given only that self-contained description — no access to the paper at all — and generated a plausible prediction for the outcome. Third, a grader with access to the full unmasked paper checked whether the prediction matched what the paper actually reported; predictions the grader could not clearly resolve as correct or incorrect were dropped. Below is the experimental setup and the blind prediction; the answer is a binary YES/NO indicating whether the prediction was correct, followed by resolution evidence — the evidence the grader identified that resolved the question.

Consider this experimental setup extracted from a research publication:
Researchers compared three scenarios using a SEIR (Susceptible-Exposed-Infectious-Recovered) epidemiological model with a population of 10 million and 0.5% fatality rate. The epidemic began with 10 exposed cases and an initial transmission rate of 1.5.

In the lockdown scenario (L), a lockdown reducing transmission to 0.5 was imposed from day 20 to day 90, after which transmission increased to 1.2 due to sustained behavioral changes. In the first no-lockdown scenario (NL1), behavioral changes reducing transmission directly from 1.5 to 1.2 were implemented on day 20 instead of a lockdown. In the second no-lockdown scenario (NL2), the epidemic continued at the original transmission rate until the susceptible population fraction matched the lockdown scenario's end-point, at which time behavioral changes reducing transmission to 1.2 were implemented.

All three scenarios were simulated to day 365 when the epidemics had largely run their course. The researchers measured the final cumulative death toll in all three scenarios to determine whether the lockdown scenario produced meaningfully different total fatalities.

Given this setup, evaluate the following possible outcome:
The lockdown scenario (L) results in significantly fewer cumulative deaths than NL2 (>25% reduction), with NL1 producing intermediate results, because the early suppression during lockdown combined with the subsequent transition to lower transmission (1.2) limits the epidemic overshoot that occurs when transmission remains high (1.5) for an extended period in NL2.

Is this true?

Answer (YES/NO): NO